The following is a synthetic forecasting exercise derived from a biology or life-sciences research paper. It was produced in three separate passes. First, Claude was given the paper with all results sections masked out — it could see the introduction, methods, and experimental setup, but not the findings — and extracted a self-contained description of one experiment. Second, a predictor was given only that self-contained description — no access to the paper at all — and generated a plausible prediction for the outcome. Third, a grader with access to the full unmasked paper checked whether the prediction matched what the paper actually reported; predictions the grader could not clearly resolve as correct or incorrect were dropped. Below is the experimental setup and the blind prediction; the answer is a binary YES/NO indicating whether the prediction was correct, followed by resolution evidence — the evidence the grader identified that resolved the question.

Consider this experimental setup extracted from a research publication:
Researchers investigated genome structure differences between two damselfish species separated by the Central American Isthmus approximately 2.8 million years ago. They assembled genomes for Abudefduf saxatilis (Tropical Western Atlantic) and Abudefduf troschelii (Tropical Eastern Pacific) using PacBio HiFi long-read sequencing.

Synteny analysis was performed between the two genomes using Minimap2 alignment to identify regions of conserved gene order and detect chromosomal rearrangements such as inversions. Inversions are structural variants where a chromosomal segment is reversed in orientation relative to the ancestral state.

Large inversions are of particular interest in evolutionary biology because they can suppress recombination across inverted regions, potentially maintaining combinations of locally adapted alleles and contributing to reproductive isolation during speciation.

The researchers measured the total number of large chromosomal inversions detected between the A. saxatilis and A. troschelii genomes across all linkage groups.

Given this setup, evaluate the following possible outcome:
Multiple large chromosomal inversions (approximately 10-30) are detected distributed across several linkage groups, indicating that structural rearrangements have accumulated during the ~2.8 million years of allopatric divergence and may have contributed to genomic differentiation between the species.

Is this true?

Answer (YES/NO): NO